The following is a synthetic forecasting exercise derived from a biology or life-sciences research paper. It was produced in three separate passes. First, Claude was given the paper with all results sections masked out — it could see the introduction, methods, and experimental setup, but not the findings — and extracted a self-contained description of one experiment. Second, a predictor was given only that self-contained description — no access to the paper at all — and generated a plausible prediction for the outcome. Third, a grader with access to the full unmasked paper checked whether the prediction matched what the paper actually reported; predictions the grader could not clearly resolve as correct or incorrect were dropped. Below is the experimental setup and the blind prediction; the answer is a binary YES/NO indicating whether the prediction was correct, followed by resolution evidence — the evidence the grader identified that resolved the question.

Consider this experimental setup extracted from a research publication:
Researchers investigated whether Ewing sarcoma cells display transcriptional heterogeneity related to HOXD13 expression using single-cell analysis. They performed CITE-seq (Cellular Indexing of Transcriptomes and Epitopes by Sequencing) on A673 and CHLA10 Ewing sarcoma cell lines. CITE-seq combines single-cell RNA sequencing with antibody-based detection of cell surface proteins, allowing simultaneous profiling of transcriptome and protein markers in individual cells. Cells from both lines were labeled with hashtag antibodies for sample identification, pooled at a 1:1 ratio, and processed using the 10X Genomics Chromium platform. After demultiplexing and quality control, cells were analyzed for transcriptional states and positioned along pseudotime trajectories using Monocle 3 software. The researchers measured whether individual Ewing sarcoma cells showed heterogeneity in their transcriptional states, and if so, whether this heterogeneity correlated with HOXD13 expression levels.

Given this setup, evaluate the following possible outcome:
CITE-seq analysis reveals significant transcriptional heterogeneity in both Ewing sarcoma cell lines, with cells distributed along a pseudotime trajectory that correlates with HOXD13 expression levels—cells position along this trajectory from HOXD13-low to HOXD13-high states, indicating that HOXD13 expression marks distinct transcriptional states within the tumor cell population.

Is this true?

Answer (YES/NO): NO